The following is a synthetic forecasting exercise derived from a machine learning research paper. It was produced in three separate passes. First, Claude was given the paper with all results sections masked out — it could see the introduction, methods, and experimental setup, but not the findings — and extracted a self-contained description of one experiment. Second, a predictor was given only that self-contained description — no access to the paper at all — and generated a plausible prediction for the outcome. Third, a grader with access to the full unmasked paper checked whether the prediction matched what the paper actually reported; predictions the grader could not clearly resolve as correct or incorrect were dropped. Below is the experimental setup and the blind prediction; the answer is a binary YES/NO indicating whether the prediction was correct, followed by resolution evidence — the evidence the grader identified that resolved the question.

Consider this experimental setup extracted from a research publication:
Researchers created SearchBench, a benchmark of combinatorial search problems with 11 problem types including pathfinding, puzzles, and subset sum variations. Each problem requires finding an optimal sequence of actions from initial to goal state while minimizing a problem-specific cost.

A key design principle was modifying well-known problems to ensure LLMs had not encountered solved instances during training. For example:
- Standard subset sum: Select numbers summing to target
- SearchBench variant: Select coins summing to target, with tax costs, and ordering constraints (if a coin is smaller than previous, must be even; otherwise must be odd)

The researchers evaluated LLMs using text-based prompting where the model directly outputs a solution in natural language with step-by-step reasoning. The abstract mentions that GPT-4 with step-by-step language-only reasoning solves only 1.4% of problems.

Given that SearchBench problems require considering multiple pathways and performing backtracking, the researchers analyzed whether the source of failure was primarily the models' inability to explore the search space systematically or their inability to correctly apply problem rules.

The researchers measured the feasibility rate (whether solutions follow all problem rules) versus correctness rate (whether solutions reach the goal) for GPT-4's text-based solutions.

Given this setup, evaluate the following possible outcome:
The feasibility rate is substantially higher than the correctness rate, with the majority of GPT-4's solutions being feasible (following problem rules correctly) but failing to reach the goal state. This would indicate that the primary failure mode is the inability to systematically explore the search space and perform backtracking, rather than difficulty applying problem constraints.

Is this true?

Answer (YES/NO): NO